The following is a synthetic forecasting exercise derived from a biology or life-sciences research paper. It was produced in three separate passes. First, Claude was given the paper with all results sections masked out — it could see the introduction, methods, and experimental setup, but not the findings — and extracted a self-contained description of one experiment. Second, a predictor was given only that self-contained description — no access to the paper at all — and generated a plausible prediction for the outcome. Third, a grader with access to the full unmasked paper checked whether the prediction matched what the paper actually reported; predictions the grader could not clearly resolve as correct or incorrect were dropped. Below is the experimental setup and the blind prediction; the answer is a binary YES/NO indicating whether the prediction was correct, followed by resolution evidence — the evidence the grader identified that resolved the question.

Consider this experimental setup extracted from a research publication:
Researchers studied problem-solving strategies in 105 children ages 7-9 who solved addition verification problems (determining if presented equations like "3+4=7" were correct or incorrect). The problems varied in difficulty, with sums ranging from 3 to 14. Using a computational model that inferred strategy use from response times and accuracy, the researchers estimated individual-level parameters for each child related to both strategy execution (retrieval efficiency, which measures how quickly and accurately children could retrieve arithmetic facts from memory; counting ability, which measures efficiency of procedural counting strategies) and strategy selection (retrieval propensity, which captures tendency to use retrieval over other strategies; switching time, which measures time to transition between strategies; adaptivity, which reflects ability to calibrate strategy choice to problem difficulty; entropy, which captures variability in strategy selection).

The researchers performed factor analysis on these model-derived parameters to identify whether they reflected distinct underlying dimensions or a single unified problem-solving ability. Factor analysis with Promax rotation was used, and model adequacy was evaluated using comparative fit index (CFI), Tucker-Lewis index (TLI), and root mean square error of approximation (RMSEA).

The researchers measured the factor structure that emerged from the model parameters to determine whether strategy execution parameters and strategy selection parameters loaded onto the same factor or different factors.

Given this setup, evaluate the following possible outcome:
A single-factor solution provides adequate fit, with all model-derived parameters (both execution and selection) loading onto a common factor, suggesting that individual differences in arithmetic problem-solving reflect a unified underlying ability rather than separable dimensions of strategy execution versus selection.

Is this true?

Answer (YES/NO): NO